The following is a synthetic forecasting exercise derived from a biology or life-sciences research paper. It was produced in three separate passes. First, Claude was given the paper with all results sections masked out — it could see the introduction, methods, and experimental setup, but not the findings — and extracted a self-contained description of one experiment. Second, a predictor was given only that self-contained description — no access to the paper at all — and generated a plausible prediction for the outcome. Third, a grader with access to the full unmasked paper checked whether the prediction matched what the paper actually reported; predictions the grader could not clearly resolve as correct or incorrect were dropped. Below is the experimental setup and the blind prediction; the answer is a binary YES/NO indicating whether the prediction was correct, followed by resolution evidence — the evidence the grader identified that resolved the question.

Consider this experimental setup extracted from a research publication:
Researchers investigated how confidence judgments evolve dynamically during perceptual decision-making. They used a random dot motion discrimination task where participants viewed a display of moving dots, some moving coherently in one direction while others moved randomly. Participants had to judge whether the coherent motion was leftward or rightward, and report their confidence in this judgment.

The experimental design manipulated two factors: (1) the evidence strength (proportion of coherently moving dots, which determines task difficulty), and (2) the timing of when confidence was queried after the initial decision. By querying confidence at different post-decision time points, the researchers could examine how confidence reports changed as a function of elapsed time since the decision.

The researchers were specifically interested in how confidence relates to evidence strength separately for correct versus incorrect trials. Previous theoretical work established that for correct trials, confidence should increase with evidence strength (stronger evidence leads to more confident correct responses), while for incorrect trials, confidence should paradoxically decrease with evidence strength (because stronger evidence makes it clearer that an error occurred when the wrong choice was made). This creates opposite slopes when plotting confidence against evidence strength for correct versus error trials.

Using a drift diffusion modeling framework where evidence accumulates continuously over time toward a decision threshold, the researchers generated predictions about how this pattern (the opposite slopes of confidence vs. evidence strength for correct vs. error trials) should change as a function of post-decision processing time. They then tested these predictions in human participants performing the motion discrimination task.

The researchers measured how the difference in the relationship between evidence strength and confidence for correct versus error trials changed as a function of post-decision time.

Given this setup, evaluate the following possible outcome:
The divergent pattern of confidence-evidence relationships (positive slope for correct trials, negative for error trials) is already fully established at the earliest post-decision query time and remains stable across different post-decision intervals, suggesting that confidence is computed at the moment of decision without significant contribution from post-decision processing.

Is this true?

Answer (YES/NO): NO